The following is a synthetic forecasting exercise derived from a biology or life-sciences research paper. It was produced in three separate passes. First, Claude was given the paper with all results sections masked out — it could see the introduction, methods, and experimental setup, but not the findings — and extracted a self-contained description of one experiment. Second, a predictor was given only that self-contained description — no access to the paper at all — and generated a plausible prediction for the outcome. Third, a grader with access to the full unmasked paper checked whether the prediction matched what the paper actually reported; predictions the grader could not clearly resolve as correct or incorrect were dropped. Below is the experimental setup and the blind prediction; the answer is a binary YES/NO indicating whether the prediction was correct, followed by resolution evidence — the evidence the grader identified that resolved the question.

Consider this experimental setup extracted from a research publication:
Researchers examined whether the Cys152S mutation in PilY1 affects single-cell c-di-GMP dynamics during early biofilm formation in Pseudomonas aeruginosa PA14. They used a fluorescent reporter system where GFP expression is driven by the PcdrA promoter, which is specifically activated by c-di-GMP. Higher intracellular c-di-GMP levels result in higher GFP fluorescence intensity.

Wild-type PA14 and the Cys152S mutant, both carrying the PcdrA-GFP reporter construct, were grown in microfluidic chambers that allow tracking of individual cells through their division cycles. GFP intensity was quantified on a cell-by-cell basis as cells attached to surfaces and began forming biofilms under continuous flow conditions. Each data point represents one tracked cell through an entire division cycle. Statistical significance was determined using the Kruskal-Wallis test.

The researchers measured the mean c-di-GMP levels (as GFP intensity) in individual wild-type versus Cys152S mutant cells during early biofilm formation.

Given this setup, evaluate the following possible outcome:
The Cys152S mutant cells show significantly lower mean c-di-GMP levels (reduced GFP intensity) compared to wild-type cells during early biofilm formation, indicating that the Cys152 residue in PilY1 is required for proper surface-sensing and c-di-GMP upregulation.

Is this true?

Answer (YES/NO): YES